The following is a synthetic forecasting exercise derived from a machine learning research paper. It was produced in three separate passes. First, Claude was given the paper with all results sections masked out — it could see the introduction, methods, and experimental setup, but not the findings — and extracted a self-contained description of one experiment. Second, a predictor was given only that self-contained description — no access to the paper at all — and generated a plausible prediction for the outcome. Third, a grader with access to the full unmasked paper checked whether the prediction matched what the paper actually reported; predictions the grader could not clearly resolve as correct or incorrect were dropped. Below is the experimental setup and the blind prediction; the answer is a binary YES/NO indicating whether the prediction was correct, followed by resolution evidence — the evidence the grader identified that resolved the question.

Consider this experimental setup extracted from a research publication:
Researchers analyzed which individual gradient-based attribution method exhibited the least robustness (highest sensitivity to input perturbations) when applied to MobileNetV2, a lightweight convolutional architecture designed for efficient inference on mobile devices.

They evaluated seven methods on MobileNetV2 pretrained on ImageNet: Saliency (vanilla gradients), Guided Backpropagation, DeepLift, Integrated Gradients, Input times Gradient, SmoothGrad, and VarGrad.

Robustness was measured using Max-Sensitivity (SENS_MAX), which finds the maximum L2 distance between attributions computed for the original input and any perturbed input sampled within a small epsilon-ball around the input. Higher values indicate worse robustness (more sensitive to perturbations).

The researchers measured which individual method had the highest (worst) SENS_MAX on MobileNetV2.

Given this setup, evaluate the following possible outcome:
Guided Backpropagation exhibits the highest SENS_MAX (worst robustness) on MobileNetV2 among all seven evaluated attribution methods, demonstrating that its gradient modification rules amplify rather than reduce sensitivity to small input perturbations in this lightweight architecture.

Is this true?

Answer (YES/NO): NO